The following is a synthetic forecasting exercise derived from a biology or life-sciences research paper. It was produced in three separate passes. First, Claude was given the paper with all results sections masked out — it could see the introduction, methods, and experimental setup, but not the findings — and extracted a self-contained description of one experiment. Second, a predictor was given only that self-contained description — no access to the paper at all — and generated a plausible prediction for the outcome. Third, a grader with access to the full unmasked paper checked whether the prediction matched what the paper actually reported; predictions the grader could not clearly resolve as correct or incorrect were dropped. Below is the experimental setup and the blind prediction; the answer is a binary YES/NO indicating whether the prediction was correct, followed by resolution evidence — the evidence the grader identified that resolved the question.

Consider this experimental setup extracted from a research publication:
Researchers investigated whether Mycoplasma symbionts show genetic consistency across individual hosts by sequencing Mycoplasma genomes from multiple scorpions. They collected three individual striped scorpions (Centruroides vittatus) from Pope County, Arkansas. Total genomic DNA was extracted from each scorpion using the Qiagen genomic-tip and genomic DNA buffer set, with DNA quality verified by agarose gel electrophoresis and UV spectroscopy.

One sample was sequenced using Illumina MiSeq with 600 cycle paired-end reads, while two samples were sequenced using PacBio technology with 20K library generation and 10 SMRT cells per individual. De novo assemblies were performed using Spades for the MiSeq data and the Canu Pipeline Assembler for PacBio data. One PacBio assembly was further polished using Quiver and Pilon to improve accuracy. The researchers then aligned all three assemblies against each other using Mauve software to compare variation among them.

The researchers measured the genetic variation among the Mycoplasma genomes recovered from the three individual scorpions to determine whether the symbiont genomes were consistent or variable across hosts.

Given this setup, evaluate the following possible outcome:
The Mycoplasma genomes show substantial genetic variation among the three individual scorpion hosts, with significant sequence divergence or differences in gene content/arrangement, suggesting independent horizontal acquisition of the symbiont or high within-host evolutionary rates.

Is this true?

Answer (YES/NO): NO